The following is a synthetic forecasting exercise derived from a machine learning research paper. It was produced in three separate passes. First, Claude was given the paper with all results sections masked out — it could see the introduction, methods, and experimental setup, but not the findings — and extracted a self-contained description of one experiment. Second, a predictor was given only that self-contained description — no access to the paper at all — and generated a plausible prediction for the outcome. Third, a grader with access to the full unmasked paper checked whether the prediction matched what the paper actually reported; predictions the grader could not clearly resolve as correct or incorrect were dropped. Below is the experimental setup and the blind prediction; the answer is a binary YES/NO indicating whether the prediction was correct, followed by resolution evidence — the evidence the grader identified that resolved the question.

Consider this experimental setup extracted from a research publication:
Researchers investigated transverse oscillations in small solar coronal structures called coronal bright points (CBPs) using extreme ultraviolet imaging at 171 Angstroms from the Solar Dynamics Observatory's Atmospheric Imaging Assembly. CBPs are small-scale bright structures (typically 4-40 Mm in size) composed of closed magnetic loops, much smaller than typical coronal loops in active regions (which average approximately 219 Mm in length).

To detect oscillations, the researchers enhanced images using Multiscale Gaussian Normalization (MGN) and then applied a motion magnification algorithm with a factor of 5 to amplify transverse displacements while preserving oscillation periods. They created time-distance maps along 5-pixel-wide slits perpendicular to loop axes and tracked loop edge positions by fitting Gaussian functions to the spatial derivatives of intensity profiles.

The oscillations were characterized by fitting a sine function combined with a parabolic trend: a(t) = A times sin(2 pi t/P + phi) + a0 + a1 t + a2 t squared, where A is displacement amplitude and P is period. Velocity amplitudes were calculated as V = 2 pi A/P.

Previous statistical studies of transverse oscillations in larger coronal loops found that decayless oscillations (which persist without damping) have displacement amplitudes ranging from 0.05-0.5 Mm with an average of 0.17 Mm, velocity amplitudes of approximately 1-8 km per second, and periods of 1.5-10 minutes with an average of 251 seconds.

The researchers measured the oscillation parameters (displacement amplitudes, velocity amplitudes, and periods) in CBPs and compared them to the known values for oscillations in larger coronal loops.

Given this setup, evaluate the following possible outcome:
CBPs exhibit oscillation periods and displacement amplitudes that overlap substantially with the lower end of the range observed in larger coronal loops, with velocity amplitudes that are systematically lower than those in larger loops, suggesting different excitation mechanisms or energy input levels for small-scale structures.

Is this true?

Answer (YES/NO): NO